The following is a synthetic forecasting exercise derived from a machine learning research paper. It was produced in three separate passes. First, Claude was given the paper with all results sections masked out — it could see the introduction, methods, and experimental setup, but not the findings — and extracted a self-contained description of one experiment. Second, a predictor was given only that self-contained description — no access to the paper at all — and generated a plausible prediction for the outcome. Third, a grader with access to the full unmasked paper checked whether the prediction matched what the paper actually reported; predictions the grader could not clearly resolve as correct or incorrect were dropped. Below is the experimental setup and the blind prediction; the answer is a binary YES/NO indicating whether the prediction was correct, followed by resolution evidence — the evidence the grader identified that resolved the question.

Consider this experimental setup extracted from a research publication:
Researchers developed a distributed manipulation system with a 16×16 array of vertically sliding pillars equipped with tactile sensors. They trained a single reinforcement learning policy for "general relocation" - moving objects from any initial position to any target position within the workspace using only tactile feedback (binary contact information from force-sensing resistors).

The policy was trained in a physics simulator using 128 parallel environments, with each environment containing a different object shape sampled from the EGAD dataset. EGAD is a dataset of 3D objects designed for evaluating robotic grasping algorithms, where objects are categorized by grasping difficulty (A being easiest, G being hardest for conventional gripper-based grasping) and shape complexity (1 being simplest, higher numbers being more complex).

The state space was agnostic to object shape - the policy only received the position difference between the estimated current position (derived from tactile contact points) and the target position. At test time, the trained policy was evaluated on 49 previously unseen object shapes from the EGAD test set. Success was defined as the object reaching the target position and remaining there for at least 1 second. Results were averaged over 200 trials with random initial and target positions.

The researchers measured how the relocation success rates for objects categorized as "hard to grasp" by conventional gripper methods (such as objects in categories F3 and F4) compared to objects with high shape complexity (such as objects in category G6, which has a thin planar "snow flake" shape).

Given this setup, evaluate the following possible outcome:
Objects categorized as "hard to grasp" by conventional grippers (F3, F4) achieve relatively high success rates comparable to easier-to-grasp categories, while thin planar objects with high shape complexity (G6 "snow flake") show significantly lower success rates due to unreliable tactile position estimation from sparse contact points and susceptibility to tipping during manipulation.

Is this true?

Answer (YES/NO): NO